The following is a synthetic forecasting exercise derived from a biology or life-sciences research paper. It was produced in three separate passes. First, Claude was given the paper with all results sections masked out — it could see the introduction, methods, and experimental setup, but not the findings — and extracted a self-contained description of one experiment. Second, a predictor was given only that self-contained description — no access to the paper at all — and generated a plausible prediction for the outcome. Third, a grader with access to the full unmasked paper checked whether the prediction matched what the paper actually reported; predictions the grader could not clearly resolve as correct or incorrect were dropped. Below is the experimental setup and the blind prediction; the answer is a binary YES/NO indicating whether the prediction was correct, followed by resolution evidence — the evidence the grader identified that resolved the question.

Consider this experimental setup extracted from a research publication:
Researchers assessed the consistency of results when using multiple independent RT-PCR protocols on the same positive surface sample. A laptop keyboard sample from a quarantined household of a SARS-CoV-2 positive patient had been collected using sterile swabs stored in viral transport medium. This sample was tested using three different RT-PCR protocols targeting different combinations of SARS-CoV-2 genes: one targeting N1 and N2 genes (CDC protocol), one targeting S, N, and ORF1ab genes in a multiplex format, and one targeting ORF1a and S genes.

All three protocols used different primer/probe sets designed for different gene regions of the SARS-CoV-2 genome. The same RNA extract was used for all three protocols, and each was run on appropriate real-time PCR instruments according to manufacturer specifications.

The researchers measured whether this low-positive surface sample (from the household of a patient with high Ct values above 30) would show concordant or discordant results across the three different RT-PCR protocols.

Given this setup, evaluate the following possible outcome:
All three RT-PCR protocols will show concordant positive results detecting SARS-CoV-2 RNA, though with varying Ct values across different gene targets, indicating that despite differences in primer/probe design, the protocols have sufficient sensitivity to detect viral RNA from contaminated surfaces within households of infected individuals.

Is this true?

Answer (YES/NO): YES